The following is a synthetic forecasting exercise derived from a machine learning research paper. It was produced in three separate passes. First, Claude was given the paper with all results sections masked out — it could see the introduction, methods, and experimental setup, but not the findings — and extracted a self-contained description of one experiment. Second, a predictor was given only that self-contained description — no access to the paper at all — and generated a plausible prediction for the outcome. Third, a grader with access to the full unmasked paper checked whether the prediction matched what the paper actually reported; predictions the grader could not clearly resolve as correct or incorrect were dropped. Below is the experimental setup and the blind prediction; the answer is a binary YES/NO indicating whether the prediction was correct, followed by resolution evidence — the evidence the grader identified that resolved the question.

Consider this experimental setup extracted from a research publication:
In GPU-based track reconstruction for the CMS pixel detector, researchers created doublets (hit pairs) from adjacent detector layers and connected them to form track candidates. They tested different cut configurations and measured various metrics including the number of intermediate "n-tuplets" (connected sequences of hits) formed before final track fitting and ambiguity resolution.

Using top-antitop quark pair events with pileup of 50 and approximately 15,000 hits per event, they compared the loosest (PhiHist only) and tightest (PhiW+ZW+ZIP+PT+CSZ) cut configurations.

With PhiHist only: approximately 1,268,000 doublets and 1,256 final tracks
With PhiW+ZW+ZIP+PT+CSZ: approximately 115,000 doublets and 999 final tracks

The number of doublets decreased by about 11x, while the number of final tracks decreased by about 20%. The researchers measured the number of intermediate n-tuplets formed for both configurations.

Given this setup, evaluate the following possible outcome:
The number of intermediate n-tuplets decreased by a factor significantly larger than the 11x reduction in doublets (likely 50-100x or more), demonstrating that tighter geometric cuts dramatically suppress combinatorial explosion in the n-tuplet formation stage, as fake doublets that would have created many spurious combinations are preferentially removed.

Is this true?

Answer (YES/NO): NO